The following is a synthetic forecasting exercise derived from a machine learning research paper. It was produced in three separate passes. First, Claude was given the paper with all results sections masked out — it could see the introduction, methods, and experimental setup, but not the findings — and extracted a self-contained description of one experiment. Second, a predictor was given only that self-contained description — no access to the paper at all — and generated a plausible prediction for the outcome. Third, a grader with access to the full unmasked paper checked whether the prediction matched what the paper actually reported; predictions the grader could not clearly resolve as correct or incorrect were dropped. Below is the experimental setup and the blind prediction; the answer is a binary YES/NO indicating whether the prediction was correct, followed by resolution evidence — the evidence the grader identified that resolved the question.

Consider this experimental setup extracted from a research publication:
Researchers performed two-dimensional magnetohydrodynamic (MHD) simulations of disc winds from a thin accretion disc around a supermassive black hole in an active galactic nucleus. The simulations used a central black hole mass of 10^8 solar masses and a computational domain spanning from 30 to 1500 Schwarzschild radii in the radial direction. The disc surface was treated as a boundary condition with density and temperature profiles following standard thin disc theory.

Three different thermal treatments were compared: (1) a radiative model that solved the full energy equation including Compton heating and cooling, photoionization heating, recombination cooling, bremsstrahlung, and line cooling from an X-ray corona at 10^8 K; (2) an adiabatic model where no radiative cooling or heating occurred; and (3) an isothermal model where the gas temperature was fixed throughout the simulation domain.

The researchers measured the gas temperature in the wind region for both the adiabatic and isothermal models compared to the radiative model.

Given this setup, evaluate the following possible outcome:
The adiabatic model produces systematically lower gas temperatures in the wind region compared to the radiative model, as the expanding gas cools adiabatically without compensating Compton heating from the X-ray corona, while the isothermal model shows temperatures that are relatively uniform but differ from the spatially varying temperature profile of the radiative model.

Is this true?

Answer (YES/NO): NO